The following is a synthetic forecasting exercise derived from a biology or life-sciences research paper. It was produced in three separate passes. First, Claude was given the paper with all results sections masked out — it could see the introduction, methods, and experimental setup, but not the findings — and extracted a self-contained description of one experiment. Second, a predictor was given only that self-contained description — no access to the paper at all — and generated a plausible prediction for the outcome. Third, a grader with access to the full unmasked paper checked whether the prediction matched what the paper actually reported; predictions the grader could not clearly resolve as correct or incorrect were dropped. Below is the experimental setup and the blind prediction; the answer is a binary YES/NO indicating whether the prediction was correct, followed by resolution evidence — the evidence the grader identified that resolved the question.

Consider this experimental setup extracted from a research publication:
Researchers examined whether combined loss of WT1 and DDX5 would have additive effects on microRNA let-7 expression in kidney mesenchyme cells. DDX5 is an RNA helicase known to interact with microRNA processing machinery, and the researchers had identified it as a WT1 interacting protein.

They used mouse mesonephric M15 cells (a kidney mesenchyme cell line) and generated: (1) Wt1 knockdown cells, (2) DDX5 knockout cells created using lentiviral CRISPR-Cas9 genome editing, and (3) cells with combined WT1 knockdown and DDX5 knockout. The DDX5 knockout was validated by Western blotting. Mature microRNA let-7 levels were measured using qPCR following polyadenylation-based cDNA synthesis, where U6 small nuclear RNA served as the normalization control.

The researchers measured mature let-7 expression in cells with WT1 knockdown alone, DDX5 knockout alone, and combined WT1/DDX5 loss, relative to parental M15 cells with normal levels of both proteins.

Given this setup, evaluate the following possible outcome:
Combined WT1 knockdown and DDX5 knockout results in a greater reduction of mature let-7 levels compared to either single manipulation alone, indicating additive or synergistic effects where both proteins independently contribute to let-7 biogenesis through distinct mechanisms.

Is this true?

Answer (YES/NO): YES